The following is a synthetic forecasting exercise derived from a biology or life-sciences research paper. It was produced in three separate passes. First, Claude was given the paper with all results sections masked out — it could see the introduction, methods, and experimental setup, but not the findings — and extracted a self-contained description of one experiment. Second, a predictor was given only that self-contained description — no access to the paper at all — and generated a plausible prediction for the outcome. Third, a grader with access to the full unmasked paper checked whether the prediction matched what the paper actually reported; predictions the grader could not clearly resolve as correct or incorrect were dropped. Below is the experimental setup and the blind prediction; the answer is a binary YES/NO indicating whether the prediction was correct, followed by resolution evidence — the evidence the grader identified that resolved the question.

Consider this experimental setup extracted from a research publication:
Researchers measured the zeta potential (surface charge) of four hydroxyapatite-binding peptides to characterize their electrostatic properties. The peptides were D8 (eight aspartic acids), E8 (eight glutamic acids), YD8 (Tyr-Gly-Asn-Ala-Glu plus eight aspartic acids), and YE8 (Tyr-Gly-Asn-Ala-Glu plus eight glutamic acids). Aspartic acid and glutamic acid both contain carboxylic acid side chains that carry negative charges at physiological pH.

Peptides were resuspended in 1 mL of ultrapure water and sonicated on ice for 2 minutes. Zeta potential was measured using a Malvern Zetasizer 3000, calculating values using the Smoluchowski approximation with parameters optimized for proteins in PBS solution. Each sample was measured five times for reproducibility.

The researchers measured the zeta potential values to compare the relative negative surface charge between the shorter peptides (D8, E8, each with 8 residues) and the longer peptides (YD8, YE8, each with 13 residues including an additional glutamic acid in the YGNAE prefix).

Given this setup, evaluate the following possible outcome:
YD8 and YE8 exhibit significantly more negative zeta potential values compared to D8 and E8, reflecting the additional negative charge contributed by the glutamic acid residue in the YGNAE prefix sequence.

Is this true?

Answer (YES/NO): NO